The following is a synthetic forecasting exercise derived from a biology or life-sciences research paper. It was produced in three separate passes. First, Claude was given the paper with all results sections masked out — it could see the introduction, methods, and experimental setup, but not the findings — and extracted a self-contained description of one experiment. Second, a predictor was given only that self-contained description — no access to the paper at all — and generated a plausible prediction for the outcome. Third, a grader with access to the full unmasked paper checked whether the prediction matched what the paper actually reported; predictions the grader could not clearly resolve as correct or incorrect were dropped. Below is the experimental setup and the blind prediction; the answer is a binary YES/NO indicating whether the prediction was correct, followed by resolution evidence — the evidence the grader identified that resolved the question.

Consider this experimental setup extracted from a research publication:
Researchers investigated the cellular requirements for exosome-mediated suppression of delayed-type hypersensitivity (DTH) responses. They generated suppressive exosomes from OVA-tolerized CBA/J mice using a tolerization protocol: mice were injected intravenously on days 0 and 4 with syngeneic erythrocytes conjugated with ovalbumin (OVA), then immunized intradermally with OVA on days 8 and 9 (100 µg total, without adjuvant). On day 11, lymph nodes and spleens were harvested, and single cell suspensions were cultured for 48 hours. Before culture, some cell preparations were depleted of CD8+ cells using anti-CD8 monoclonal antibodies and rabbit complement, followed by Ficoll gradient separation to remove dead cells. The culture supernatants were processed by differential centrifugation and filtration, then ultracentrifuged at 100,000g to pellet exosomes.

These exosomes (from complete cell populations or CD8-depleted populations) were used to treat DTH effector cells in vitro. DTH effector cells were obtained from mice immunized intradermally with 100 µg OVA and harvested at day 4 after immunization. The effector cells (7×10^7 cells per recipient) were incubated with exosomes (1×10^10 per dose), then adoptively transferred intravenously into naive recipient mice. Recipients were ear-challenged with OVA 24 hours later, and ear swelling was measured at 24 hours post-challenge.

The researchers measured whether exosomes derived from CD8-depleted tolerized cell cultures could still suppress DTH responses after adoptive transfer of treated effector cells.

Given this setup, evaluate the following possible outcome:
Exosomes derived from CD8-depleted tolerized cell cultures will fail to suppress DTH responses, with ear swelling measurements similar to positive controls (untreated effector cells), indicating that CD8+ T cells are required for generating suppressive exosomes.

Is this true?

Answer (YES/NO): YES